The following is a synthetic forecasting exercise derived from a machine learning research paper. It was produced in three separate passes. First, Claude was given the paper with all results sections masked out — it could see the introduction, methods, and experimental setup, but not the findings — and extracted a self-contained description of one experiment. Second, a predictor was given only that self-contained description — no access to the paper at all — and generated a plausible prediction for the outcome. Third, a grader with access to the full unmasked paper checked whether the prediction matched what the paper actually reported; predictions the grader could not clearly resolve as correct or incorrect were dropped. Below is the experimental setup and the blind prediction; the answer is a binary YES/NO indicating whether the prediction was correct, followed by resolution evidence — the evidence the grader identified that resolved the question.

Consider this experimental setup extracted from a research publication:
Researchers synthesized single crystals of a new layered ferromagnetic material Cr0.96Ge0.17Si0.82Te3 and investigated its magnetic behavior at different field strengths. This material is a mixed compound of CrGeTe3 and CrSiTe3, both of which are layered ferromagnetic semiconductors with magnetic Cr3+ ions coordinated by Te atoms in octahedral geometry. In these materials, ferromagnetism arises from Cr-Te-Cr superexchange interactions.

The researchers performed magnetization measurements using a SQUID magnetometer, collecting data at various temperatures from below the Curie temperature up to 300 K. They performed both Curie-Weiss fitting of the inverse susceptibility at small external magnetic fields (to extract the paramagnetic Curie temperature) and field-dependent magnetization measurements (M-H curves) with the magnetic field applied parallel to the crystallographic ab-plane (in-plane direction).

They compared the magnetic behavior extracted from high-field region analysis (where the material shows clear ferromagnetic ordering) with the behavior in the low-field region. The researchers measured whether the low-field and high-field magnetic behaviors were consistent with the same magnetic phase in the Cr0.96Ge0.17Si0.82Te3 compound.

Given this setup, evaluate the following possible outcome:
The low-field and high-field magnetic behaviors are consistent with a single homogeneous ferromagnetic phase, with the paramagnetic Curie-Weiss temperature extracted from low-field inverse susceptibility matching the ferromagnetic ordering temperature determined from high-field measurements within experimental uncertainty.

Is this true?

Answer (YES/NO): NO